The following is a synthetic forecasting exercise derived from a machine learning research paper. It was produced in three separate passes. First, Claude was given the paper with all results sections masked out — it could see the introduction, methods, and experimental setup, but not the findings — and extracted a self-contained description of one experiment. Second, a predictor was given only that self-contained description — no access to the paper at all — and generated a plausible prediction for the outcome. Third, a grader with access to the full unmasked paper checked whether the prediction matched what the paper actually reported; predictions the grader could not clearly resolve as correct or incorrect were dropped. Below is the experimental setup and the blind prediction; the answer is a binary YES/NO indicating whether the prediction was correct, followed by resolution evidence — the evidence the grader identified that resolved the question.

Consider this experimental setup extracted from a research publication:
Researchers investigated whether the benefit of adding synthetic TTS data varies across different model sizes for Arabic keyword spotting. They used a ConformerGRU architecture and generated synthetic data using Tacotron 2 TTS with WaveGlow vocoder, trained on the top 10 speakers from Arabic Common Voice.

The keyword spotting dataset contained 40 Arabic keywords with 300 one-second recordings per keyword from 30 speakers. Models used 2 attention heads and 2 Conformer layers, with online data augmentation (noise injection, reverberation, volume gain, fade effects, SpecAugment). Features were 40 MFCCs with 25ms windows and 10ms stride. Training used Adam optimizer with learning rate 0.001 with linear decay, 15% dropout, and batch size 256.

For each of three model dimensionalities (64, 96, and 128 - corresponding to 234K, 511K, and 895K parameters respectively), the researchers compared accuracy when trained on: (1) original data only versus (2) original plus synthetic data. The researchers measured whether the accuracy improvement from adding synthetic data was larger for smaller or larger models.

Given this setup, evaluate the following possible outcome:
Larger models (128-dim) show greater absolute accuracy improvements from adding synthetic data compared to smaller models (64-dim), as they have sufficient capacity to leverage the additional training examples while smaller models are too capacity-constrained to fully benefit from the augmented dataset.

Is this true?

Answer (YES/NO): YES